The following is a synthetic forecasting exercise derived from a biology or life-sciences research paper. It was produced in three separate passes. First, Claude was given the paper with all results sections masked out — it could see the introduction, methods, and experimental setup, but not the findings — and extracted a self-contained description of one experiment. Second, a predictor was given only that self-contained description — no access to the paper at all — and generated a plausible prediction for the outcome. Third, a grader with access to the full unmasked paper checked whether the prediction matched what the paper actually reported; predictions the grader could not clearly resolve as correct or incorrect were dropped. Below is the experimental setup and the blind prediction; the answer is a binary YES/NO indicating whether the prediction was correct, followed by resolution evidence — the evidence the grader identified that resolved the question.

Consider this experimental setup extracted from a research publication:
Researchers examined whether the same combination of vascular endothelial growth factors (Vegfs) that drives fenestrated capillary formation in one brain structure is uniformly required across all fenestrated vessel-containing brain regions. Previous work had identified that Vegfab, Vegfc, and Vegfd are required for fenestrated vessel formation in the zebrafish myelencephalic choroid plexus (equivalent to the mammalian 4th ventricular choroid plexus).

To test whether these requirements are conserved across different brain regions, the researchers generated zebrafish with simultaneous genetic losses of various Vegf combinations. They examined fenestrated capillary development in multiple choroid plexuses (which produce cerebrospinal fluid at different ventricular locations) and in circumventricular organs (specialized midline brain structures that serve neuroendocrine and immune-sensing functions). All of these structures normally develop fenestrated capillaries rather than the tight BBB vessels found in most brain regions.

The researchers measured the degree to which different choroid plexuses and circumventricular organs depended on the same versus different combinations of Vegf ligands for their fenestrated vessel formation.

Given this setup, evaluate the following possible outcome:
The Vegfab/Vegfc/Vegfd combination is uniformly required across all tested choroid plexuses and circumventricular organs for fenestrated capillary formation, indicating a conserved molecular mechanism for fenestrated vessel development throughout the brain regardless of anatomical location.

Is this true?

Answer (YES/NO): NO